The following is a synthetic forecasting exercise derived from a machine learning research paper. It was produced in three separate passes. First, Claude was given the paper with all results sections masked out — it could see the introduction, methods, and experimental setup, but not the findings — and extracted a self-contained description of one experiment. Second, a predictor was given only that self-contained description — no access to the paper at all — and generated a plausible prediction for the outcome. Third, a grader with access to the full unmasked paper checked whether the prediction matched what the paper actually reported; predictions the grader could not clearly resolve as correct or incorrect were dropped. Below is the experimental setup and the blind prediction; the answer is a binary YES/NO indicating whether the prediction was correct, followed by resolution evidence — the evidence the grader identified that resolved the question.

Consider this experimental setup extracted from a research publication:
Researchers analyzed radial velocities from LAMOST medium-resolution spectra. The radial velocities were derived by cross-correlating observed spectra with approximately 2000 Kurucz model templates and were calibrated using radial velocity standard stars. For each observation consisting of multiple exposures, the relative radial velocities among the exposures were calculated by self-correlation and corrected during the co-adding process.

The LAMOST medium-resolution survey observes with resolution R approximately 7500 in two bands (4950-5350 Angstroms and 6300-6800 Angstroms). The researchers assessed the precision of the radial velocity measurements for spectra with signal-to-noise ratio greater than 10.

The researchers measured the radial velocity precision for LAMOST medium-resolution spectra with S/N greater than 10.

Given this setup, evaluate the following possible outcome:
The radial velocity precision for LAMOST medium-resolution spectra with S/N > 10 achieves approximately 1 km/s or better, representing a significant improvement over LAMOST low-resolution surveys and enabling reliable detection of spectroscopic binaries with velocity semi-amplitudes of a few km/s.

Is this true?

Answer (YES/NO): NO